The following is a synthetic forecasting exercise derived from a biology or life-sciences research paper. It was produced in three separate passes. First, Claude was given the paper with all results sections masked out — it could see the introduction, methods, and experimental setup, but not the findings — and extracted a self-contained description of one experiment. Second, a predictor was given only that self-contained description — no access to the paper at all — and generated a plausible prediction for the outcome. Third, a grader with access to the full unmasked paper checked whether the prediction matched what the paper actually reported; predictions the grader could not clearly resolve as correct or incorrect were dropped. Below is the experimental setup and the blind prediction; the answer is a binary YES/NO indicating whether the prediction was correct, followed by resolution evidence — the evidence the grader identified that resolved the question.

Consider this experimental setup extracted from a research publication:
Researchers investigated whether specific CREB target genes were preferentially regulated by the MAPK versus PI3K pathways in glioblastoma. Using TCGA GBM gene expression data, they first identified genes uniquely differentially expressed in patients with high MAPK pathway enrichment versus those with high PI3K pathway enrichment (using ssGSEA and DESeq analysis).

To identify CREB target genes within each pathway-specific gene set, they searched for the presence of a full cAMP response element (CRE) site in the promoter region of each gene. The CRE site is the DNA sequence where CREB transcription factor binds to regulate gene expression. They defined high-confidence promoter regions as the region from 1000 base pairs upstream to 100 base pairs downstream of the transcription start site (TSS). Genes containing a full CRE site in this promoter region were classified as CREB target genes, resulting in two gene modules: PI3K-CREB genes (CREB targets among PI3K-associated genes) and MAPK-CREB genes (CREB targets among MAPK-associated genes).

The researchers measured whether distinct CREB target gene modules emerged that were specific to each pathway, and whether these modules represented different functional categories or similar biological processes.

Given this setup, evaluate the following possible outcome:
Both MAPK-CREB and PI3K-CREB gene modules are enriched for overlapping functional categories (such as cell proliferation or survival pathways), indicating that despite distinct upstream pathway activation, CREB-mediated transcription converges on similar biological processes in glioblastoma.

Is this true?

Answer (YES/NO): NO